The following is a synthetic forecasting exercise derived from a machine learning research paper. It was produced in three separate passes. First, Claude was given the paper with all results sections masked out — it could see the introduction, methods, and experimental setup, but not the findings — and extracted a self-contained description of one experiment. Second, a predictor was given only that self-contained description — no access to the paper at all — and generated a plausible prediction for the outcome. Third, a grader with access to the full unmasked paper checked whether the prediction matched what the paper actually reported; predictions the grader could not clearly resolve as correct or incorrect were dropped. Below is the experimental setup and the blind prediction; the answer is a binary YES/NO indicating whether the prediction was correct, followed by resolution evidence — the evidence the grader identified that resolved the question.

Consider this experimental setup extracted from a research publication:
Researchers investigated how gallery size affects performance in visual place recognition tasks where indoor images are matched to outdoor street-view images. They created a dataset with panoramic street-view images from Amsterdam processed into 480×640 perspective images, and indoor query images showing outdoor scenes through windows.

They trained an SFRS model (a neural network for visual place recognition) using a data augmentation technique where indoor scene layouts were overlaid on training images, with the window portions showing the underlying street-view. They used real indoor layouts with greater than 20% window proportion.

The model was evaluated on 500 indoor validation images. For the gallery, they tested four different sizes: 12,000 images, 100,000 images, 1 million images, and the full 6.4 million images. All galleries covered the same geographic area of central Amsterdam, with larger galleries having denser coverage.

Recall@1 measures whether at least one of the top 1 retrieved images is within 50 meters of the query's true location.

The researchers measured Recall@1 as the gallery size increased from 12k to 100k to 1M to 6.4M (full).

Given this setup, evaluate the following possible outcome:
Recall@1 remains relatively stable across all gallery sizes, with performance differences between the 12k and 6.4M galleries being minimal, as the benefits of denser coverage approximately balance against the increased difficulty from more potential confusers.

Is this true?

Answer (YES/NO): NO